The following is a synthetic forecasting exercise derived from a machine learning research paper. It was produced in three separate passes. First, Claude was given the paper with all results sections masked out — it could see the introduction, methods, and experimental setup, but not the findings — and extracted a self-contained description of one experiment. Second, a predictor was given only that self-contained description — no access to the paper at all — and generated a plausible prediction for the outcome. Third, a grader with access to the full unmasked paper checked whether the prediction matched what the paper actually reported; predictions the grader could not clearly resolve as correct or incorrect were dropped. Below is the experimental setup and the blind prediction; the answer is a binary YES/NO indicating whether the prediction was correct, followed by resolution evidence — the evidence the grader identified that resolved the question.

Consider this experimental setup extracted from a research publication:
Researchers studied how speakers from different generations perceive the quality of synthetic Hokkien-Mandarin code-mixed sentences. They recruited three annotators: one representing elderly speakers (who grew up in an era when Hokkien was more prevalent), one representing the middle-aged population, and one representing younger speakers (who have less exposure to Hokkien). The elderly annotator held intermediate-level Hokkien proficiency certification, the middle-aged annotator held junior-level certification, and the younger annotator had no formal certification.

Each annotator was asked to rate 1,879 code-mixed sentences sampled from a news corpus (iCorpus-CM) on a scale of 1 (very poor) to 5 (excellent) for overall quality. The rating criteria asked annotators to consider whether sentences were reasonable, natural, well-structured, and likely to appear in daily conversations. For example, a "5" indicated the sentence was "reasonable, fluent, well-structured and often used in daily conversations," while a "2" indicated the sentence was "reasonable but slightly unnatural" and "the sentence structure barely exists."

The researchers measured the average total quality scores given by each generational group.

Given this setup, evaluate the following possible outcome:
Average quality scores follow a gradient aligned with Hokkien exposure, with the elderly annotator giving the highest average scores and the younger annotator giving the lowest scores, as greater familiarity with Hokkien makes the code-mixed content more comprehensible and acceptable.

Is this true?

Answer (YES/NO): NO